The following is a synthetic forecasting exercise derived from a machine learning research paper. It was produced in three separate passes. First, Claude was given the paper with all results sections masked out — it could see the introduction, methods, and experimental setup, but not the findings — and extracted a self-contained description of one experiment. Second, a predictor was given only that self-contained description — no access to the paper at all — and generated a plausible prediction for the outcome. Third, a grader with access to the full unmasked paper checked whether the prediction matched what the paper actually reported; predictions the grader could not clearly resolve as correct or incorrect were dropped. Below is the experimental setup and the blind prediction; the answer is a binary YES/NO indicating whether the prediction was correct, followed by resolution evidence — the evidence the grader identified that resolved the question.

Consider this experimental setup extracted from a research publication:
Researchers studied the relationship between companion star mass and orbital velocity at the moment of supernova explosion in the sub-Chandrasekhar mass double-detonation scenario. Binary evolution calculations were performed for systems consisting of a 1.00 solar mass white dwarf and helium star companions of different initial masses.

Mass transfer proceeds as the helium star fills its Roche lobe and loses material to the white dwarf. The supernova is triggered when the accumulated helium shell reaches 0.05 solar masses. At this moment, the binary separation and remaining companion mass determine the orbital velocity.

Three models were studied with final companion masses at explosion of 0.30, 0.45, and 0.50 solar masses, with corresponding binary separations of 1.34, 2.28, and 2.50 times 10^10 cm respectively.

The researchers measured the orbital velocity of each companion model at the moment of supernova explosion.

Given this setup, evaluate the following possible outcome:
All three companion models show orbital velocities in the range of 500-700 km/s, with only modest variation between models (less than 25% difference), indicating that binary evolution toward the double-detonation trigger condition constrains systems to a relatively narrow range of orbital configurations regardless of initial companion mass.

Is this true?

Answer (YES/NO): NO